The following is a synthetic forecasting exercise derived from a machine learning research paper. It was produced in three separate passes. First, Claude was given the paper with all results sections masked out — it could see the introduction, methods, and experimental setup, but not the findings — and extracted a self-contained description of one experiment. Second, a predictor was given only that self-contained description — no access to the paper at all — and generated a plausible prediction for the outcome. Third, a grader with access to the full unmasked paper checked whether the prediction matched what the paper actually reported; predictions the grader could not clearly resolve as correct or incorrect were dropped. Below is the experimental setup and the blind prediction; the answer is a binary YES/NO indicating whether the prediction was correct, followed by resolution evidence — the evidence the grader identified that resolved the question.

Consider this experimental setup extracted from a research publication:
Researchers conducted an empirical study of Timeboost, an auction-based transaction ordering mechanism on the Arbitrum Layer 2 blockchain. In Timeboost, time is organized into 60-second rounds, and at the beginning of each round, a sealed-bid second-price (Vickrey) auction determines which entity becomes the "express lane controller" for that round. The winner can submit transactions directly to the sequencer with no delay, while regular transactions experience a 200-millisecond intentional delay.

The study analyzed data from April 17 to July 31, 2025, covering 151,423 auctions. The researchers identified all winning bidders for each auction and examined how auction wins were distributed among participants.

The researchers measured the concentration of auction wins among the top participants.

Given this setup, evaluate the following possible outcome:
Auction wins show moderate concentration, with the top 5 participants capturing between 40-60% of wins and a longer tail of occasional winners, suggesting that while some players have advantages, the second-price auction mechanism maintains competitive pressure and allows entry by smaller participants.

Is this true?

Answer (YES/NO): NO